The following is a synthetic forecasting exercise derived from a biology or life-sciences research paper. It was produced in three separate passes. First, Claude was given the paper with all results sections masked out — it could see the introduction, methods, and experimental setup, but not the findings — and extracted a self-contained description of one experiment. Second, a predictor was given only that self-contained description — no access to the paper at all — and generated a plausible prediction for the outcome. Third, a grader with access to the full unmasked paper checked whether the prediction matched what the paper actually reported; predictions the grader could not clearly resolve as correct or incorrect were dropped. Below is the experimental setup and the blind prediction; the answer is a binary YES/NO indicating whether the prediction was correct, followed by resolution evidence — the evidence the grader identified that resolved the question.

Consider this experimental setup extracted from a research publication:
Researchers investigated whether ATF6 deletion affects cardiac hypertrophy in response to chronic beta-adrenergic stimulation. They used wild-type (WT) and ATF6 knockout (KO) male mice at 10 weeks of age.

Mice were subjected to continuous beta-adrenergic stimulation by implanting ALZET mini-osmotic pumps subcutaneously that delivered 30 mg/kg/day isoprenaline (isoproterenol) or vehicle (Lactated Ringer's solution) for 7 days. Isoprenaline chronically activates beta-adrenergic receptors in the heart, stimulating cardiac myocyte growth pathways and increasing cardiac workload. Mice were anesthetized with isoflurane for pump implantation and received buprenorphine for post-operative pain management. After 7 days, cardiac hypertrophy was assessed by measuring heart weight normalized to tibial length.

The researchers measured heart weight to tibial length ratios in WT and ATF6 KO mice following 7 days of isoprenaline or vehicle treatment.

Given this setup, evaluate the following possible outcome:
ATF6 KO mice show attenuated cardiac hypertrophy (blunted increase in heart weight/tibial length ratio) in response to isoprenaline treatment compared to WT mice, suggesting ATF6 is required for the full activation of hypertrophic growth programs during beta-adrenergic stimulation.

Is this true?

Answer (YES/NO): YES